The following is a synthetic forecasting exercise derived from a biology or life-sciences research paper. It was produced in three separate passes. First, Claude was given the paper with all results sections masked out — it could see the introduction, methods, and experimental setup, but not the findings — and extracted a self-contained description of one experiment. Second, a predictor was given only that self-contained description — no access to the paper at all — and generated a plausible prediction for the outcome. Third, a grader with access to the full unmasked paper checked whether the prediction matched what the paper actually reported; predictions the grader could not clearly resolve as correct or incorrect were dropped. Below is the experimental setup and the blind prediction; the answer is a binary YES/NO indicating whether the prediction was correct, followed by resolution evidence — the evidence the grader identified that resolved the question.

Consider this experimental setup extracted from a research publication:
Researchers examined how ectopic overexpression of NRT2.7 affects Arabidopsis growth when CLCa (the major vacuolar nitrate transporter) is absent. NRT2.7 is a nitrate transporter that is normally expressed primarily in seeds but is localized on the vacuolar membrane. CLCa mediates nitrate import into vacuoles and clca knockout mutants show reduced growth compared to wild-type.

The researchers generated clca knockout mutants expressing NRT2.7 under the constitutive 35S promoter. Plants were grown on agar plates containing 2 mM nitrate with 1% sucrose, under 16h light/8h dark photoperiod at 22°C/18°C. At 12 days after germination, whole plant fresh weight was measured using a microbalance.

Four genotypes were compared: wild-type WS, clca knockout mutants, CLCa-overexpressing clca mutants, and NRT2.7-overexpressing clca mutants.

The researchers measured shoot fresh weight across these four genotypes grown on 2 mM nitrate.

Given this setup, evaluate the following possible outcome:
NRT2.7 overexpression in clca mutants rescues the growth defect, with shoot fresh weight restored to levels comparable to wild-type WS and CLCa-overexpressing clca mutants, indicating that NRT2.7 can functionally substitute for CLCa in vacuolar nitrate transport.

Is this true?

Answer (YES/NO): NO